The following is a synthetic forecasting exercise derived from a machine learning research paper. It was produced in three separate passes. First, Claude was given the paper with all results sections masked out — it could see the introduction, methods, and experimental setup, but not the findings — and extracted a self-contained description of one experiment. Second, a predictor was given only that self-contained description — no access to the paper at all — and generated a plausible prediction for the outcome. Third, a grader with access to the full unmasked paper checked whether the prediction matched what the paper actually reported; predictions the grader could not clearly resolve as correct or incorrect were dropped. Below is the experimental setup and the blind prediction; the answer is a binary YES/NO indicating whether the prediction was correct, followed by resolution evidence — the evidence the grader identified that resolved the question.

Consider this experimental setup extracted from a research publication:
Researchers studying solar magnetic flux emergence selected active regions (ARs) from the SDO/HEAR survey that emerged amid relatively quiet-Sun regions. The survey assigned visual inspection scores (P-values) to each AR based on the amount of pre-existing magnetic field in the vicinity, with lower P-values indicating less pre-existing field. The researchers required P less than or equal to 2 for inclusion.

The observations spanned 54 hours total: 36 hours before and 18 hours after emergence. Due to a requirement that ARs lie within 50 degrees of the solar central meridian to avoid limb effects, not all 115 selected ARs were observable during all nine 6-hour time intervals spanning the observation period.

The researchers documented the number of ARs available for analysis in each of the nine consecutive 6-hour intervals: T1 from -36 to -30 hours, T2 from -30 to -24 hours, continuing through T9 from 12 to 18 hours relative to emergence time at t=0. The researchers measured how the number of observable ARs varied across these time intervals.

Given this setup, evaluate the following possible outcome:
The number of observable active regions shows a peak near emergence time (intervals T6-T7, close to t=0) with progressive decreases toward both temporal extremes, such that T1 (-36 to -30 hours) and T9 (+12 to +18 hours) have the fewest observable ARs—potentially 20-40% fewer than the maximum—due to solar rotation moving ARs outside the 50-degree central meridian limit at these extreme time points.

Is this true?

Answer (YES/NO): NO